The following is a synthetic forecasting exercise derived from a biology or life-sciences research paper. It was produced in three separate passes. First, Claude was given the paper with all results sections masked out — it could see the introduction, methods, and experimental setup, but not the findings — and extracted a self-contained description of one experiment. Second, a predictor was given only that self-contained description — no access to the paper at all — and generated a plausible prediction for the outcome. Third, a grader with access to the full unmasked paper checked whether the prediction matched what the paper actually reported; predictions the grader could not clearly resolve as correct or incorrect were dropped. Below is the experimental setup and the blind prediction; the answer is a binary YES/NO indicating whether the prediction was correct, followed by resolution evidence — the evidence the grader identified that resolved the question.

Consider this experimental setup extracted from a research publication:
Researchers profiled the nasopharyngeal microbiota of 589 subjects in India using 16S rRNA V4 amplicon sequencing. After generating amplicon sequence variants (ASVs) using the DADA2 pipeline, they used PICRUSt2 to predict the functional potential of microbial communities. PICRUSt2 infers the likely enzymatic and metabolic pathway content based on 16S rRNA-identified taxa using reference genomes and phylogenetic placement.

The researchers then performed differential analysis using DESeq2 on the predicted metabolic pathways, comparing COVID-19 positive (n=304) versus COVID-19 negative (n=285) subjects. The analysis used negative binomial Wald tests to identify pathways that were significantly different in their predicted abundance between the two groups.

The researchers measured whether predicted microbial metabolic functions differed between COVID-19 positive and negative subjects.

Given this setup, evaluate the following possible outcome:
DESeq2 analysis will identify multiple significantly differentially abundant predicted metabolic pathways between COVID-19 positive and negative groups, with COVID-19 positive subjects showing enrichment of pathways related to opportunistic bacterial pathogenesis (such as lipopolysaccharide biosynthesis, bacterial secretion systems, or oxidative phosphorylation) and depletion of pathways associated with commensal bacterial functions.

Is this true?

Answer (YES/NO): NO